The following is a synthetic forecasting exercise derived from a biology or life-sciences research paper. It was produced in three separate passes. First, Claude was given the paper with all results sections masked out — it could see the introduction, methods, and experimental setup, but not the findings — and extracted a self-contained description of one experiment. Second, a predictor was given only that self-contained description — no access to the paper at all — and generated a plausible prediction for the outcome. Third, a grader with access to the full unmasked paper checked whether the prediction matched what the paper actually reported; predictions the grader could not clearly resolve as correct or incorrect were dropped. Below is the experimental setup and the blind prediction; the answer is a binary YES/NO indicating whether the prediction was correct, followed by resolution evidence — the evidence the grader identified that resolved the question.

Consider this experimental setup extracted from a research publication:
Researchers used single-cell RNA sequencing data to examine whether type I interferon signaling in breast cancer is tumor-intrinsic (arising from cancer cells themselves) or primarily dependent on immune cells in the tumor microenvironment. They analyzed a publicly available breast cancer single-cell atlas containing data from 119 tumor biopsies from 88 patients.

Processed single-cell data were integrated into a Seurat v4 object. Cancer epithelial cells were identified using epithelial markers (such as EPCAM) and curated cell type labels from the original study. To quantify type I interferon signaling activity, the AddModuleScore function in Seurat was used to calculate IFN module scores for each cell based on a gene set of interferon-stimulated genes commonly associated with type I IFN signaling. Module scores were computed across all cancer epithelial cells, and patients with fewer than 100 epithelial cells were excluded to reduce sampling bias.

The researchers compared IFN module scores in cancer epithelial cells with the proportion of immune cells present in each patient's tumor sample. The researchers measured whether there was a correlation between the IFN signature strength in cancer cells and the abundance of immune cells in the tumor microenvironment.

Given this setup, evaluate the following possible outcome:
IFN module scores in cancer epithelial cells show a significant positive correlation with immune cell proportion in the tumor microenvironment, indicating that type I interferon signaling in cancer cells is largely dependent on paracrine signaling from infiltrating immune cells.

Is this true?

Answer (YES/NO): NO